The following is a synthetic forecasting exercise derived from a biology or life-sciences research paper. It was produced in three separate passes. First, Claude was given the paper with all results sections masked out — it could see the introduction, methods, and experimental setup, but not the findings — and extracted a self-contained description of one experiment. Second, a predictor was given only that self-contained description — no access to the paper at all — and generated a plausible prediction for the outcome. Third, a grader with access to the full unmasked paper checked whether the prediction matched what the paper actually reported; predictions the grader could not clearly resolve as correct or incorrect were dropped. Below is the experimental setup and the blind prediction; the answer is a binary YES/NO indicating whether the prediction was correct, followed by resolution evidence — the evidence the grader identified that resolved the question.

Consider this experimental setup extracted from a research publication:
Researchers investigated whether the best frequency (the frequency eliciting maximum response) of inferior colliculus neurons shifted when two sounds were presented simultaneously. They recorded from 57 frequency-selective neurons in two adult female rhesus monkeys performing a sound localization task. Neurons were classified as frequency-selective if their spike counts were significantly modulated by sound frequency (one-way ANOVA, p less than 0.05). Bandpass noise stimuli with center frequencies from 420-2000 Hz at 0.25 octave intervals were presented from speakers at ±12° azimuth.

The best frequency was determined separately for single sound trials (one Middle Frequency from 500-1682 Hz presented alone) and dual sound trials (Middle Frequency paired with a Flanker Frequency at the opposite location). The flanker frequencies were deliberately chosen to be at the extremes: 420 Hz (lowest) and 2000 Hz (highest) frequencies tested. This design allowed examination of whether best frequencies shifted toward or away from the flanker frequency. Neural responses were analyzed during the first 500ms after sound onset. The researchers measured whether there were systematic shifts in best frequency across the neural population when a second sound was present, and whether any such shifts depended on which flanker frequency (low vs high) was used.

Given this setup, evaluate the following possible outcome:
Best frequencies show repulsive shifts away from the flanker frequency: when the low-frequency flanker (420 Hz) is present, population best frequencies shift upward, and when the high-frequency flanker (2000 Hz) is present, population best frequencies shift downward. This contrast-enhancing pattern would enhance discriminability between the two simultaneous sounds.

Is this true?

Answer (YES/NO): NO